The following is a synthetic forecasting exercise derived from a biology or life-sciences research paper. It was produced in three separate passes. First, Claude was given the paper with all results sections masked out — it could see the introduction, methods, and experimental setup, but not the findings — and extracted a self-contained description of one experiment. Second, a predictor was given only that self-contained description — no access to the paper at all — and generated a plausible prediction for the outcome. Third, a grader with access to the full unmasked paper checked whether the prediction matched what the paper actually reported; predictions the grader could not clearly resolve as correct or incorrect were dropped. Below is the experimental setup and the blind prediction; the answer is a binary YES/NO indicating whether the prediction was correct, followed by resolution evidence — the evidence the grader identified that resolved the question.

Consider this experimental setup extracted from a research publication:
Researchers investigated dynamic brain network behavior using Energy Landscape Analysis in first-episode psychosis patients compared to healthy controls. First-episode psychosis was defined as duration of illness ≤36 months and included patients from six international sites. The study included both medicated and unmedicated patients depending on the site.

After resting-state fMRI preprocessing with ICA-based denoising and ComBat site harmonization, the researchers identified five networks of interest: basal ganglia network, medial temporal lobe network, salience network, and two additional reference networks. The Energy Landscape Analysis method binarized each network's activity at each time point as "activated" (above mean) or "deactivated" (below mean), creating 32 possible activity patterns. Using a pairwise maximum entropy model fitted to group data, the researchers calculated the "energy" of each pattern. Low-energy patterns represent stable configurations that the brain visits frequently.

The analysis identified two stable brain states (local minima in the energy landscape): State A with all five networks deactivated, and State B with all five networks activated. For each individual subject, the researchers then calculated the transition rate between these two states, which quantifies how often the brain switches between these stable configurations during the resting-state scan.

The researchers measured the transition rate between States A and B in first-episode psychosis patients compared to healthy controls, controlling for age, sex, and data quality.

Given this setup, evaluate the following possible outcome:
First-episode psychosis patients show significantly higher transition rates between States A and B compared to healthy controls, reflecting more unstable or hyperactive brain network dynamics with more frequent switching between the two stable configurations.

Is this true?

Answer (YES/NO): YES